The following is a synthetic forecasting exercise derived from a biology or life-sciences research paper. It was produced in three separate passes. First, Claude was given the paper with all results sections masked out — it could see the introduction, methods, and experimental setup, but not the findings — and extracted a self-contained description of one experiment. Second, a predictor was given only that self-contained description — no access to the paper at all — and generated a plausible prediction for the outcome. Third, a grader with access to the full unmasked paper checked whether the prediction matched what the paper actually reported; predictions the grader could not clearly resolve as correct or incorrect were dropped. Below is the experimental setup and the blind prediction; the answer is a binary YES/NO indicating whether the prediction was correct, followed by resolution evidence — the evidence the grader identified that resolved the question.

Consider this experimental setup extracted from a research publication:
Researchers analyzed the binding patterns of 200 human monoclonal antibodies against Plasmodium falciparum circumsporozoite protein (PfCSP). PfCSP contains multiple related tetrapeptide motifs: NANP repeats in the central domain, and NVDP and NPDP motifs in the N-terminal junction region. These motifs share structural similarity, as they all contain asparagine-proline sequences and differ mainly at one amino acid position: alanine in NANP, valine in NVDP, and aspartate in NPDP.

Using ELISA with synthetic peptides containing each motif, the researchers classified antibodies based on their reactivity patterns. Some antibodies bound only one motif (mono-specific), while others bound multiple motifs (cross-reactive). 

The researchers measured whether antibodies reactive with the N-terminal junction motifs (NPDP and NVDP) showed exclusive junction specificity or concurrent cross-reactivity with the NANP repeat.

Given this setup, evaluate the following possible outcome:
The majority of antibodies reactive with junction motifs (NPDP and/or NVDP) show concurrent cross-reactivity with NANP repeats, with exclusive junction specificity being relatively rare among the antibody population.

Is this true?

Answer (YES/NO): NO